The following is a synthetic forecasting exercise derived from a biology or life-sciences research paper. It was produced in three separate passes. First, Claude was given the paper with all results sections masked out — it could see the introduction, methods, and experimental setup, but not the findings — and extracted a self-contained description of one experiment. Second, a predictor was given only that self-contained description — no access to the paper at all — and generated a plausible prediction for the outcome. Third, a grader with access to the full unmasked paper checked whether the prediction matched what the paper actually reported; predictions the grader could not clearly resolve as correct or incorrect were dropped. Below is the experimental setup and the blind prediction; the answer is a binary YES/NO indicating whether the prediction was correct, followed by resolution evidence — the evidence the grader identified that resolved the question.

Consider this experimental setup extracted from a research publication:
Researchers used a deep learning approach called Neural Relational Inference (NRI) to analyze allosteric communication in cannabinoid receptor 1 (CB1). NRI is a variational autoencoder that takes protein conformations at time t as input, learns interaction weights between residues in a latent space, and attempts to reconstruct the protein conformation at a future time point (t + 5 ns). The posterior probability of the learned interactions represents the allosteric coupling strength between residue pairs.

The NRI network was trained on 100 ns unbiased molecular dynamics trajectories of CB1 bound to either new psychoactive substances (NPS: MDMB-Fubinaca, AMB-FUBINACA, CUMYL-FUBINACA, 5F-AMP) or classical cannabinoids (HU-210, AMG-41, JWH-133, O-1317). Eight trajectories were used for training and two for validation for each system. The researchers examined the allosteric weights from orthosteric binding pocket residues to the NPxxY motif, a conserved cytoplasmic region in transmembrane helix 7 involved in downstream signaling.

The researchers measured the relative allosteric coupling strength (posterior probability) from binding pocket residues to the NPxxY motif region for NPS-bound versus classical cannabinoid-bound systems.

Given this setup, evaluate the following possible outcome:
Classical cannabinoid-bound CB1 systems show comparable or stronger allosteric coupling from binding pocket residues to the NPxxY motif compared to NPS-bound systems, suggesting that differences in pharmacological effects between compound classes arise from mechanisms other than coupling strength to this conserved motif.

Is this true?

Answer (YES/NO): NO